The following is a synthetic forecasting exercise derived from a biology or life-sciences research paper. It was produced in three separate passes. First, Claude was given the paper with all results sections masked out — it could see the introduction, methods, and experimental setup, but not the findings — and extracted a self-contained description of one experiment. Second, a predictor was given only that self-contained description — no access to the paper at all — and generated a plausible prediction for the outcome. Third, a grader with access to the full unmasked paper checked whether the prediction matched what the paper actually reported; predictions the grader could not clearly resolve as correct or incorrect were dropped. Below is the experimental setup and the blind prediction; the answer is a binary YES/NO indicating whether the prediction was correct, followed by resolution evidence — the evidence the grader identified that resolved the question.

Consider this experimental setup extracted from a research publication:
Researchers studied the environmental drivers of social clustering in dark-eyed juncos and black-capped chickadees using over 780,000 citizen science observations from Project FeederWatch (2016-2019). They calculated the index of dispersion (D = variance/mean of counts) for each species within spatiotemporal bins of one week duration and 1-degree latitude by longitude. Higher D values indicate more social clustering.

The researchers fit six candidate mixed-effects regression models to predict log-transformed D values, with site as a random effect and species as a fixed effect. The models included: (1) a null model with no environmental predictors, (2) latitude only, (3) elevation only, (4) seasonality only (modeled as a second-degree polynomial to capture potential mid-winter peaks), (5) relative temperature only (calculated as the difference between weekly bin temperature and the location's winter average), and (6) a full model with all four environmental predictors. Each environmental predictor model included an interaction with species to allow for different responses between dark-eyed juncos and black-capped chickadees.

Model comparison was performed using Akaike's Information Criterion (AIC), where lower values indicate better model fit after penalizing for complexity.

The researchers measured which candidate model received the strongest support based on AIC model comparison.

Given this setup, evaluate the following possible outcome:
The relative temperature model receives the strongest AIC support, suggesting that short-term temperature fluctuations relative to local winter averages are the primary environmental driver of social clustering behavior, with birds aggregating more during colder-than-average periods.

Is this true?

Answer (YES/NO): NO